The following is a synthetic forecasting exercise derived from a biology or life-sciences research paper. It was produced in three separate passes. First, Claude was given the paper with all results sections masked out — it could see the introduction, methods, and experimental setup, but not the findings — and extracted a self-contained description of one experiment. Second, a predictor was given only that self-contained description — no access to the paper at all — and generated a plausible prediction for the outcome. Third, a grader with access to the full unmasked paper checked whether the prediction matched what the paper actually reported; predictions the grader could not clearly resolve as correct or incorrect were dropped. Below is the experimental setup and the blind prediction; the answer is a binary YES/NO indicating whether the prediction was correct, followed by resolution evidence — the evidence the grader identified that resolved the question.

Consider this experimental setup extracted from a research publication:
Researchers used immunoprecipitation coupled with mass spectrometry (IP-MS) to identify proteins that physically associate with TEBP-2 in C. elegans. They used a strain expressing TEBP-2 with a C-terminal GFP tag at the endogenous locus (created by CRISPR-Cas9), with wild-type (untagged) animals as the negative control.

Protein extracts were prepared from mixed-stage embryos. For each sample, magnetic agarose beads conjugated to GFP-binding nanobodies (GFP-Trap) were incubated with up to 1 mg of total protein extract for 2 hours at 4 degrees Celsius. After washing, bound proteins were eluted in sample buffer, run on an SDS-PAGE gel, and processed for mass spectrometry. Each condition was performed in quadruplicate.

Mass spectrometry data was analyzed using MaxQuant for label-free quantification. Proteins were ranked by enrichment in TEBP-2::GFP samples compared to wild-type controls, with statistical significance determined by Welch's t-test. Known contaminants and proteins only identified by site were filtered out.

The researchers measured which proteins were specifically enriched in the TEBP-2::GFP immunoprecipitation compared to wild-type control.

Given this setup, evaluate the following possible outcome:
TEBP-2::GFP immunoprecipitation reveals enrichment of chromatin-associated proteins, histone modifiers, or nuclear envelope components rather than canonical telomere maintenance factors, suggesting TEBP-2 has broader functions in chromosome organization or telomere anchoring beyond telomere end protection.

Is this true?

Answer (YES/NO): NO